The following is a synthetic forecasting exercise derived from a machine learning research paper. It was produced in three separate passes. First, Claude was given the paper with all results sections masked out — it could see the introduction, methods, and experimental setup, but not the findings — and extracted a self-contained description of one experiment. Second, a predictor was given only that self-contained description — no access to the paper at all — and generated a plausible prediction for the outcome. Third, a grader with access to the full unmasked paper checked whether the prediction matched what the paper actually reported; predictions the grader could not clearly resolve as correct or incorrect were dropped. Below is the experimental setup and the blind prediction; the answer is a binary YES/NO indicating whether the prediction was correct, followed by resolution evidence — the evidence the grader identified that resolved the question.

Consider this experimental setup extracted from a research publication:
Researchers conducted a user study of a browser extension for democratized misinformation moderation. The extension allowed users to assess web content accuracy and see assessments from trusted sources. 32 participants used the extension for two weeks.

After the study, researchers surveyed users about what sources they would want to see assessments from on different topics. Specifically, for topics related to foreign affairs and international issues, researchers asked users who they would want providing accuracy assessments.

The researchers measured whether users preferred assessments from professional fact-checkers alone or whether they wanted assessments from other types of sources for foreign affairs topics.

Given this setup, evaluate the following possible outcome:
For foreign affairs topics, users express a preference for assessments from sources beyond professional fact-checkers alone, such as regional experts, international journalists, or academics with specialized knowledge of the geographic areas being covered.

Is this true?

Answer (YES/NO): YES